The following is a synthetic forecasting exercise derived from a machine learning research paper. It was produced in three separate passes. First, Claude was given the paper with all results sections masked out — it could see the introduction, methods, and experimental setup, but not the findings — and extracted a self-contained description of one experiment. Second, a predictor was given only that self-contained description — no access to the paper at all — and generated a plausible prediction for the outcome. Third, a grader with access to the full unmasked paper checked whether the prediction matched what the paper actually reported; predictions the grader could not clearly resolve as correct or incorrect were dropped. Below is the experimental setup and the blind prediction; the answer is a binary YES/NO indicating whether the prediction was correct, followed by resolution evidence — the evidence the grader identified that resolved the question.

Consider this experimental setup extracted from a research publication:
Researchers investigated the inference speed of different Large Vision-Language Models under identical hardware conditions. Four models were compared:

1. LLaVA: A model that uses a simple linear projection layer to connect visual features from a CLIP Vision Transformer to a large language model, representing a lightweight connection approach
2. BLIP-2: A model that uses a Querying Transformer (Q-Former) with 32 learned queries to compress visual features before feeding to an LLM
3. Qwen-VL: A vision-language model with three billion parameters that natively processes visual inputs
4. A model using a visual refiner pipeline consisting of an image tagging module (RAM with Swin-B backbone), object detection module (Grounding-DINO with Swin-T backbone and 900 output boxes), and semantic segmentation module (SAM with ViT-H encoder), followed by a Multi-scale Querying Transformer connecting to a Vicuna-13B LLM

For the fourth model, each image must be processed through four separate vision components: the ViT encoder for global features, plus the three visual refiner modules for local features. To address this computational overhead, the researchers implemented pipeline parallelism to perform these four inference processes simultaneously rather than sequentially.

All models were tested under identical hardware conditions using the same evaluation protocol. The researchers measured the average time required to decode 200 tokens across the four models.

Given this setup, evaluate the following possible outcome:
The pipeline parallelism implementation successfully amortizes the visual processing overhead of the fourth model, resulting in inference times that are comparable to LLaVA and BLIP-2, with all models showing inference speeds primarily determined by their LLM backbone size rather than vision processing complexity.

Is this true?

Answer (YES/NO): YES